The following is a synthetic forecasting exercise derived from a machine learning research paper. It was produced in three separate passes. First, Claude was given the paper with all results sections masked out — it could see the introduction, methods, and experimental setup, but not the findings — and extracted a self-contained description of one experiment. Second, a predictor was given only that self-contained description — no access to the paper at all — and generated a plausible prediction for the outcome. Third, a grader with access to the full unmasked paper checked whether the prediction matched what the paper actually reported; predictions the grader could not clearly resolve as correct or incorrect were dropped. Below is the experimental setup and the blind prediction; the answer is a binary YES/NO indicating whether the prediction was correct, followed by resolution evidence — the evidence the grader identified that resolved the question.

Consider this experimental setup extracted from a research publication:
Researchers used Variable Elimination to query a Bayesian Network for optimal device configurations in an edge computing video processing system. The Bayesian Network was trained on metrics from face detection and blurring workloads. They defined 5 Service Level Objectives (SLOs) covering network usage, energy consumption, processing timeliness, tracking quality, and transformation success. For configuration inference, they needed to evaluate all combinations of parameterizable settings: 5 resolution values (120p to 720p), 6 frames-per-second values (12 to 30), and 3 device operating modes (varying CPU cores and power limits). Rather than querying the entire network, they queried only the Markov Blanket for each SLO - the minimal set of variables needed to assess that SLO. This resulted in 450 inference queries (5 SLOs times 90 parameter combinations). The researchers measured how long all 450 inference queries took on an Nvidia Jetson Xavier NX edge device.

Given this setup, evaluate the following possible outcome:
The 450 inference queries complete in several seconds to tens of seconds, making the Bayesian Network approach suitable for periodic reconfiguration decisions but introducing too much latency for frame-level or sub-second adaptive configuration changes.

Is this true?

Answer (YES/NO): NO